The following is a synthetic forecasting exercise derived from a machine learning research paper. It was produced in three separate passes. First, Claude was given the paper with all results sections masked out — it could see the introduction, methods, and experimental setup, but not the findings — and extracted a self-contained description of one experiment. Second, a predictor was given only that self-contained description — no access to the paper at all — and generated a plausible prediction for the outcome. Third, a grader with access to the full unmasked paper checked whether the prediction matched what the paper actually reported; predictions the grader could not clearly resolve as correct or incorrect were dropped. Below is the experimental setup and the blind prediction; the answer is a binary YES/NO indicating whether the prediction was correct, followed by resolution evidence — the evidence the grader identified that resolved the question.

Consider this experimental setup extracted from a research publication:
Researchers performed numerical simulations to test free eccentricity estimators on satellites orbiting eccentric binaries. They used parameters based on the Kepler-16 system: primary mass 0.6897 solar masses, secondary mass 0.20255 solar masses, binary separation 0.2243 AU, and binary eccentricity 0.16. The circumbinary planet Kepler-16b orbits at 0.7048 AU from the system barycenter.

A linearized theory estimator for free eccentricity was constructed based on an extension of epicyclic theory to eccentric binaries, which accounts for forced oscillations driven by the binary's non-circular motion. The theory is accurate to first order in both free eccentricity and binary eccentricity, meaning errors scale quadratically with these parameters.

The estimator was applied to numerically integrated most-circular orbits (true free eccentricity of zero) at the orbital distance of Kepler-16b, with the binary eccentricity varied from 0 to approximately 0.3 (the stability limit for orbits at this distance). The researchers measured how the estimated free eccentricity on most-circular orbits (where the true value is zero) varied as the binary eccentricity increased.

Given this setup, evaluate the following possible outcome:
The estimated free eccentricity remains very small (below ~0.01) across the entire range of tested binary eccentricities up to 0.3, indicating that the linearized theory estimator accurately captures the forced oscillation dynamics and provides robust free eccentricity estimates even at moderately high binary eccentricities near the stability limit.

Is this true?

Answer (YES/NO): NO